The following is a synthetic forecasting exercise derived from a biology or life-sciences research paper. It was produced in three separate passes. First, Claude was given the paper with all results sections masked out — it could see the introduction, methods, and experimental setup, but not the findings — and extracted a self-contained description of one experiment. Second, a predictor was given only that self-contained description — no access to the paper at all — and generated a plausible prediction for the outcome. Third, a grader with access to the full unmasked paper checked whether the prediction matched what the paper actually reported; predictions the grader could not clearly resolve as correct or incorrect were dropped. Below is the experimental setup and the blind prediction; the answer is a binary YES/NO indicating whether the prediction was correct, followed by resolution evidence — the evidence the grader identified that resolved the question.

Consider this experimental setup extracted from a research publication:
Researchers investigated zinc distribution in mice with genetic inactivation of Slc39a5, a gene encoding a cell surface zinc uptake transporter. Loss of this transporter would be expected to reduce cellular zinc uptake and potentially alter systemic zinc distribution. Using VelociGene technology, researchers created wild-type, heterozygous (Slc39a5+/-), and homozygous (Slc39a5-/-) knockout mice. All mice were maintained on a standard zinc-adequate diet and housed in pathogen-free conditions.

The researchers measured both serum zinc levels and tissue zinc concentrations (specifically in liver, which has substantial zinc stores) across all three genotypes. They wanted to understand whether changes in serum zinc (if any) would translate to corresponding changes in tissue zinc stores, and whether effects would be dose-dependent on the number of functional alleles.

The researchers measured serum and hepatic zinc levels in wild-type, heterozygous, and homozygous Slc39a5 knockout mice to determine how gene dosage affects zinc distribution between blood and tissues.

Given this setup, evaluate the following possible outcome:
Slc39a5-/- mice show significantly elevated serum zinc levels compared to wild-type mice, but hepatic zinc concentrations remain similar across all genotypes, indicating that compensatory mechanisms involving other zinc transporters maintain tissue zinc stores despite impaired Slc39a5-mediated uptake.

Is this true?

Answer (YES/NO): NO